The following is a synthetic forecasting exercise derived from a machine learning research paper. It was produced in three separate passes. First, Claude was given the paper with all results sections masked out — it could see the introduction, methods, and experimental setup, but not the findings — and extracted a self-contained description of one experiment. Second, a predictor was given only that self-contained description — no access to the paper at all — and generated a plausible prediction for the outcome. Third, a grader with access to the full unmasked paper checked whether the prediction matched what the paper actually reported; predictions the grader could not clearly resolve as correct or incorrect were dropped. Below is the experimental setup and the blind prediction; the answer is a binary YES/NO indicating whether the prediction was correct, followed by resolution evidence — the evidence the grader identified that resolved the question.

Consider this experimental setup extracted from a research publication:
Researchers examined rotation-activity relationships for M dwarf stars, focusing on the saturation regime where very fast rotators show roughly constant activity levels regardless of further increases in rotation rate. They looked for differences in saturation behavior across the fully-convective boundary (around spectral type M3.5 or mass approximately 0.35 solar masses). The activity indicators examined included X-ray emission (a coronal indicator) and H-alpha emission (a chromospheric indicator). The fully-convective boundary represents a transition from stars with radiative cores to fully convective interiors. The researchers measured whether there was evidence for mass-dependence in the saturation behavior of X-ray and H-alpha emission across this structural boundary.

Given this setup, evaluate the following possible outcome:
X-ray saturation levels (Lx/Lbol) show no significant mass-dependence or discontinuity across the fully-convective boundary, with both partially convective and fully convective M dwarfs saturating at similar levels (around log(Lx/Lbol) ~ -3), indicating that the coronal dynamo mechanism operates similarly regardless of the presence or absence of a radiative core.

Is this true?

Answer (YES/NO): NO